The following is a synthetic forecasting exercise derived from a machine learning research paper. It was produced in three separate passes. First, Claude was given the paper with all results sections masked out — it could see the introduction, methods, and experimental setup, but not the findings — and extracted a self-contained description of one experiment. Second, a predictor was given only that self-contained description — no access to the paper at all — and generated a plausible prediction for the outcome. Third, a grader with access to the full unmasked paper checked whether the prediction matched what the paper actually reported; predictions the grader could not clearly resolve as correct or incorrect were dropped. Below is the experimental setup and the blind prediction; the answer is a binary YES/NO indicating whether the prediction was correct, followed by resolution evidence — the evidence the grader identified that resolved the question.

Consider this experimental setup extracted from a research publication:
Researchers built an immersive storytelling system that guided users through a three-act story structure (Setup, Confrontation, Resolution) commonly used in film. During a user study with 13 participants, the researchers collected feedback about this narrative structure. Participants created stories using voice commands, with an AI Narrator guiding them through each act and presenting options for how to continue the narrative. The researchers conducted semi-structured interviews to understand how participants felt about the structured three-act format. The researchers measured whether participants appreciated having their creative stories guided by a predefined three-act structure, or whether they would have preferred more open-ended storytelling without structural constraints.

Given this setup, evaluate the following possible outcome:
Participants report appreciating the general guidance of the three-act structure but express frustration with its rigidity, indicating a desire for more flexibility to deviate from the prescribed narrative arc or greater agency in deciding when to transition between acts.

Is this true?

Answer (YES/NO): NO